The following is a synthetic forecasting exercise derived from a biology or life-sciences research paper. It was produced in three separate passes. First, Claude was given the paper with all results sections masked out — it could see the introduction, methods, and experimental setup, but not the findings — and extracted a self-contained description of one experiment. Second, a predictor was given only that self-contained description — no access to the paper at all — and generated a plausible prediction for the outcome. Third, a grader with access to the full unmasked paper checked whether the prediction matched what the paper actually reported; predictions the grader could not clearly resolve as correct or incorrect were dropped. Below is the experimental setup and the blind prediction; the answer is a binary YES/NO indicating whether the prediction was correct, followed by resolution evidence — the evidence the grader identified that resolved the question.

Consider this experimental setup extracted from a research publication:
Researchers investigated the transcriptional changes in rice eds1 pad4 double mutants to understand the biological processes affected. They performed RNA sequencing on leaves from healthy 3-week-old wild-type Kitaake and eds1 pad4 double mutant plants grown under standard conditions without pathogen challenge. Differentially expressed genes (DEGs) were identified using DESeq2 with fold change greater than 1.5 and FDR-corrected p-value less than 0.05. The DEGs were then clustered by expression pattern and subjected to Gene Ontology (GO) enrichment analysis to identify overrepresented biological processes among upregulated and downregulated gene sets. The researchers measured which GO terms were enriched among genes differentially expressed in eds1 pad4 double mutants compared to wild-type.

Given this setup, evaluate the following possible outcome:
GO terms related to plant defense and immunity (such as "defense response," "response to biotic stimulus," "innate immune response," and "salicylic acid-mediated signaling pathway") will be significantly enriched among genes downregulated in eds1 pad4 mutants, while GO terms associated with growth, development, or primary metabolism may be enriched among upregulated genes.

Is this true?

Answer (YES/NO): NO